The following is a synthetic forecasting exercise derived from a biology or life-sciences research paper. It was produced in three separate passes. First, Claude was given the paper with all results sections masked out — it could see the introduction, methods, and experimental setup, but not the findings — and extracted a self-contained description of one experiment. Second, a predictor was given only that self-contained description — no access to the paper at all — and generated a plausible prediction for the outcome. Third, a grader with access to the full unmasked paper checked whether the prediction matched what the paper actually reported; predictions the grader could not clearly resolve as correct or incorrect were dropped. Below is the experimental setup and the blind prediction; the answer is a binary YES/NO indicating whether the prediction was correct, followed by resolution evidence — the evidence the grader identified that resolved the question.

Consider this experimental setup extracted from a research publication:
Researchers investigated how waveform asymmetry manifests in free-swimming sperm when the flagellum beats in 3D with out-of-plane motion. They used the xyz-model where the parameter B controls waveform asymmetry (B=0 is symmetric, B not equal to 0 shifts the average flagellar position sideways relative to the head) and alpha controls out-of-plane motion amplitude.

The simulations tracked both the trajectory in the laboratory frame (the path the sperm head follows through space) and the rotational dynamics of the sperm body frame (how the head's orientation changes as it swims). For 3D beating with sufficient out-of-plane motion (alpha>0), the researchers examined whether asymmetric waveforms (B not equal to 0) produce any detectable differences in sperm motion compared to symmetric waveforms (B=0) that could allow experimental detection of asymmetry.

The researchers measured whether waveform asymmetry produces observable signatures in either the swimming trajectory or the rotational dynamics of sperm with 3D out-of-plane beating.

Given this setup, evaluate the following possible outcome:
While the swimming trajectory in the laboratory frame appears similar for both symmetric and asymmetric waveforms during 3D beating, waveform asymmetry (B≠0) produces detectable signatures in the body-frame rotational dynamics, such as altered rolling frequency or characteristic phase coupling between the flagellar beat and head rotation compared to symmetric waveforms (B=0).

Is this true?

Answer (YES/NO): YES